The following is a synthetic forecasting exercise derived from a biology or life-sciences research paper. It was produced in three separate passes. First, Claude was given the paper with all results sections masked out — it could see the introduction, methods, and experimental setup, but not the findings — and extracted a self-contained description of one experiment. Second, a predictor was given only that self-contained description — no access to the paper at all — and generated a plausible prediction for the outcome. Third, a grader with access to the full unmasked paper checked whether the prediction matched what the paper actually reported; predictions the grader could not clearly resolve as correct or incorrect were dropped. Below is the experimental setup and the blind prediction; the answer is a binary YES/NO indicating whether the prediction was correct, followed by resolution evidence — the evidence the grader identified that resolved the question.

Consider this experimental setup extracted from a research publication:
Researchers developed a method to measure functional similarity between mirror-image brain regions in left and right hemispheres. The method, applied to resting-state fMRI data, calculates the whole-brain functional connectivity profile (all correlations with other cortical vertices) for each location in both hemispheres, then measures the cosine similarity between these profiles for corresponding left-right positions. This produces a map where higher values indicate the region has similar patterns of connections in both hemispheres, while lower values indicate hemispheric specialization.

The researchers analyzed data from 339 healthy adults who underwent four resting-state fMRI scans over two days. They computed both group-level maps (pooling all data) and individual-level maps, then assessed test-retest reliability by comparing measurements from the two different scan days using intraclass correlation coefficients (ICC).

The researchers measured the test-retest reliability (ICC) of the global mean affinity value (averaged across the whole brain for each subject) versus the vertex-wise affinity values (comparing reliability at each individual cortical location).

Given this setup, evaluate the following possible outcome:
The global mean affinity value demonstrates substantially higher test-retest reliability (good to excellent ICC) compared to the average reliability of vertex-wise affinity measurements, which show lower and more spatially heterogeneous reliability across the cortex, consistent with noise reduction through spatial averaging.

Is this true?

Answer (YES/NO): NO